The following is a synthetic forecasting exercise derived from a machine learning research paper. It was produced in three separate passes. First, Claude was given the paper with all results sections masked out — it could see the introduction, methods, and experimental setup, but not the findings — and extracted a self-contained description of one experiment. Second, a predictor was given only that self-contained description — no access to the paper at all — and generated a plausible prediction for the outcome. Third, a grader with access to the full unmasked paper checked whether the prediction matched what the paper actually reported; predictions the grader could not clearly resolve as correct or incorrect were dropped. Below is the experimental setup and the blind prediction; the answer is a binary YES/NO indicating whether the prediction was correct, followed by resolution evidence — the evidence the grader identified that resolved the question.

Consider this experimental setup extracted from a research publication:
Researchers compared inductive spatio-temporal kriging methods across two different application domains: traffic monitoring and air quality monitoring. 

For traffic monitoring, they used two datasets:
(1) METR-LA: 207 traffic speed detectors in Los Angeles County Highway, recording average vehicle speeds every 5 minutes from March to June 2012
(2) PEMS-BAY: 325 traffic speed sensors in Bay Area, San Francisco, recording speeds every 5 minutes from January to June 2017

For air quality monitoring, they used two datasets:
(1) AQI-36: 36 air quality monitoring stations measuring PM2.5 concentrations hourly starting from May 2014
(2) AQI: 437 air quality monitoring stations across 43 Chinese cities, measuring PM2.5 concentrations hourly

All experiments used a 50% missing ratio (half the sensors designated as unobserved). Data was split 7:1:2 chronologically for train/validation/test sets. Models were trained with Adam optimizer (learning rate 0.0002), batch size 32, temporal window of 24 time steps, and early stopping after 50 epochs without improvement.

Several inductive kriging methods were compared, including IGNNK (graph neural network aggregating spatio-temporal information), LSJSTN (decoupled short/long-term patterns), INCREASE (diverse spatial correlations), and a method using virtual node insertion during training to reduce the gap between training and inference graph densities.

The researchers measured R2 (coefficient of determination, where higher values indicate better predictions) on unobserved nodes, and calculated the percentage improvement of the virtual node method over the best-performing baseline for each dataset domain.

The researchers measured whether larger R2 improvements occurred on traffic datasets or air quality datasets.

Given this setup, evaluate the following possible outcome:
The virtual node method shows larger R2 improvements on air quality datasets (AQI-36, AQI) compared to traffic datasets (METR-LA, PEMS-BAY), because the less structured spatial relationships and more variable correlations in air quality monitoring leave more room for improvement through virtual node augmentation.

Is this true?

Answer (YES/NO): YES